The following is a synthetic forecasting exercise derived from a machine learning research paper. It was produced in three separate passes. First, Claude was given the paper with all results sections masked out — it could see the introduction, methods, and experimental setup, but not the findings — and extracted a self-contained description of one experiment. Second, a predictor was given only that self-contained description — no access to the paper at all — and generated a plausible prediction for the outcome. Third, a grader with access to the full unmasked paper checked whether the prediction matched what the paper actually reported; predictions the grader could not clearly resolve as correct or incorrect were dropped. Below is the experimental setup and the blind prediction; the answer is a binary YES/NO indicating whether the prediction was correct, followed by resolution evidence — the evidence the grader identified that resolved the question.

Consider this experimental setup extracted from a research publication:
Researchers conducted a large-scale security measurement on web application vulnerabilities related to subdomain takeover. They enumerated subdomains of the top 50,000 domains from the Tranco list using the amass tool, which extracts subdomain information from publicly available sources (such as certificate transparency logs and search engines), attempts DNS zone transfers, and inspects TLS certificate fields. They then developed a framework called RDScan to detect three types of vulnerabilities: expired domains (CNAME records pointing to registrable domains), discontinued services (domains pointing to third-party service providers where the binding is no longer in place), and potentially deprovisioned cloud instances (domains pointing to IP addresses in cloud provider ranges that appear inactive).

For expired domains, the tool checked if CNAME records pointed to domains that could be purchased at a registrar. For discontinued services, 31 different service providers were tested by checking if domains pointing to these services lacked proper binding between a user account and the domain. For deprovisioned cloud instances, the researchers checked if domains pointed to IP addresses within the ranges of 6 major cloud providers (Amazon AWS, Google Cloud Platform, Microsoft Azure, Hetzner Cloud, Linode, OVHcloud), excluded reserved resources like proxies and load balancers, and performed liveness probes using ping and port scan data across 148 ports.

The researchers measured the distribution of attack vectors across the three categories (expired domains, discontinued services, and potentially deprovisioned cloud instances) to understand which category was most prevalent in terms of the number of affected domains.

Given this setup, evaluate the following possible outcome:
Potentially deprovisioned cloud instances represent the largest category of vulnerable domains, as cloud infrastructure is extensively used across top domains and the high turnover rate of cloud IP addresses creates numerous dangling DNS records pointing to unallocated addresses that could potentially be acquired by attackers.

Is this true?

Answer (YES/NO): NO